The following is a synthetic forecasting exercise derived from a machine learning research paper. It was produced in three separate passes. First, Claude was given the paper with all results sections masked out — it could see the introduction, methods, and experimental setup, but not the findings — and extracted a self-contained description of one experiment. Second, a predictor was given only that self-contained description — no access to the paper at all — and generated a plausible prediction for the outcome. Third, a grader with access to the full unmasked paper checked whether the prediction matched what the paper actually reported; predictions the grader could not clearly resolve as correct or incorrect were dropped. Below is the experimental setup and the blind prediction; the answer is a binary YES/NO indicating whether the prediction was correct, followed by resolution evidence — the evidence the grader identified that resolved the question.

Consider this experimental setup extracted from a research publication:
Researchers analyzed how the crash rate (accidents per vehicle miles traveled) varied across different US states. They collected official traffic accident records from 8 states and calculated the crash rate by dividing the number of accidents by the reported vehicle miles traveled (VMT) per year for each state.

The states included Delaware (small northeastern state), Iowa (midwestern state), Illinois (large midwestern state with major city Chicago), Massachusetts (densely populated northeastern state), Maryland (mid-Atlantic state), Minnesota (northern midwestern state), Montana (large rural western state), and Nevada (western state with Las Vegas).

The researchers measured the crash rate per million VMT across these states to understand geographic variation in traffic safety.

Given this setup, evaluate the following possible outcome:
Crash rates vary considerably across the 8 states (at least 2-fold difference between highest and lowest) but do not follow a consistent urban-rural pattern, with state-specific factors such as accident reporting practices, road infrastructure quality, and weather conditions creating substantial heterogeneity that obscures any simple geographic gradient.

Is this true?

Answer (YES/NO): YES